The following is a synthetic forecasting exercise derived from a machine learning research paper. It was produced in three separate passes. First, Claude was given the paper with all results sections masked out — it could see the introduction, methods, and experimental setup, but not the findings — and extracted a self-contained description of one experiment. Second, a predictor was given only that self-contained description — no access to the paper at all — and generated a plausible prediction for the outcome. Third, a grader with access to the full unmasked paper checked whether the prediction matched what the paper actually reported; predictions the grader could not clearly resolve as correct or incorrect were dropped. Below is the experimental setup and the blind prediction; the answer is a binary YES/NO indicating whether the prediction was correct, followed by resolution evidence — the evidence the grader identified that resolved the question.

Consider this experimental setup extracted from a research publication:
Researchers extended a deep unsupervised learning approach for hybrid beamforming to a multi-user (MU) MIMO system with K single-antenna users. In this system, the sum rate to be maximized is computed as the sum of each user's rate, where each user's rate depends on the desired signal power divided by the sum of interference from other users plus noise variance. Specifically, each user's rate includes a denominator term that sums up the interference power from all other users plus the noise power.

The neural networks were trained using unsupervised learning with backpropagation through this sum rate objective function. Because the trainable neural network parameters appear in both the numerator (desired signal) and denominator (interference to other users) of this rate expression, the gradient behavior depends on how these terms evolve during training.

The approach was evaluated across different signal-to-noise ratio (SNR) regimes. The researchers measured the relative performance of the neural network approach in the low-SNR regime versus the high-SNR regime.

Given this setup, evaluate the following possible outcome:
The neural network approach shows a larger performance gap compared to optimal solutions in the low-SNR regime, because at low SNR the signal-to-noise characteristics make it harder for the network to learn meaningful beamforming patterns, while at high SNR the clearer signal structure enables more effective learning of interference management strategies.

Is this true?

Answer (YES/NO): NO